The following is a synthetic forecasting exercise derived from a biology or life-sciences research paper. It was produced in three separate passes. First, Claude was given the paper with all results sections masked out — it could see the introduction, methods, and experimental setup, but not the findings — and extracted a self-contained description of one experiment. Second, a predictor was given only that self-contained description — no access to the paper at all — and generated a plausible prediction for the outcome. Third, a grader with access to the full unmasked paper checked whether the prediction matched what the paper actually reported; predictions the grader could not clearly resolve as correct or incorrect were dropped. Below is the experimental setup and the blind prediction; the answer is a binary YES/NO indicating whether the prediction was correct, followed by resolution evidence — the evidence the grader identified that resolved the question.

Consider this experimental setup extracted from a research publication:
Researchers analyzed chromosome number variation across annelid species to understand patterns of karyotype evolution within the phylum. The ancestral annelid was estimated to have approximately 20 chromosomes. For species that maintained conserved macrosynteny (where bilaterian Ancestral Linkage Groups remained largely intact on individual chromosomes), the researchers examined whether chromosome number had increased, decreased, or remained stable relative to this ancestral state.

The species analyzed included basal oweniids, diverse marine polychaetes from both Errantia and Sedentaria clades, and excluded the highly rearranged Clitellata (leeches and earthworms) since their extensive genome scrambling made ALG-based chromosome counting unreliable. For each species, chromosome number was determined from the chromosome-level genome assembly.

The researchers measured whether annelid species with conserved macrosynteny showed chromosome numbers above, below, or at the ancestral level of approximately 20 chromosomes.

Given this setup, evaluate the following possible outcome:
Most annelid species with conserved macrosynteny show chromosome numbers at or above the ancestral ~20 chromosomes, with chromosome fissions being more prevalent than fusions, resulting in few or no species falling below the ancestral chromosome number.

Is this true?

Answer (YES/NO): NO